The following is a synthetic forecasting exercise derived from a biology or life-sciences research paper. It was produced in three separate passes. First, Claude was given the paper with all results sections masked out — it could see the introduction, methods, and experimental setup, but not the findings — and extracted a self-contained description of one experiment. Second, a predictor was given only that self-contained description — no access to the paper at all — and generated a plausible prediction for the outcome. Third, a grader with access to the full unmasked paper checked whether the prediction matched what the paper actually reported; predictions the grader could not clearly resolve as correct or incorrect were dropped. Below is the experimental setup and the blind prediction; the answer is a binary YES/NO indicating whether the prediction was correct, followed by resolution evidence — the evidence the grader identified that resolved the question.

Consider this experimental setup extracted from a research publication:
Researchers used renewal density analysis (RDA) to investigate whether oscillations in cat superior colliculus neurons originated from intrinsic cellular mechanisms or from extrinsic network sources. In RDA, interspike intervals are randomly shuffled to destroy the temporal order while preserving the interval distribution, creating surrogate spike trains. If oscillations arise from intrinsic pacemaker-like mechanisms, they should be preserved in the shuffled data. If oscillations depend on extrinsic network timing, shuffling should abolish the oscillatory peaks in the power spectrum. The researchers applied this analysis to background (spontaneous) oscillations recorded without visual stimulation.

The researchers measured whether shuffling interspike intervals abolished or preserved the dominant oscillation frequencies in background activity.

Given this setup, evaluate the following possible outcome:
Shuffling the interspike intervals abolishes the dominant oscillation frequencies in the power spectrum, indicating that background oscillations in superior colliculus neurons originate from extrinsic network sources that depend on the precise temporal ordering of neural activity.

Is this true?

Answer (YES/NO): NO